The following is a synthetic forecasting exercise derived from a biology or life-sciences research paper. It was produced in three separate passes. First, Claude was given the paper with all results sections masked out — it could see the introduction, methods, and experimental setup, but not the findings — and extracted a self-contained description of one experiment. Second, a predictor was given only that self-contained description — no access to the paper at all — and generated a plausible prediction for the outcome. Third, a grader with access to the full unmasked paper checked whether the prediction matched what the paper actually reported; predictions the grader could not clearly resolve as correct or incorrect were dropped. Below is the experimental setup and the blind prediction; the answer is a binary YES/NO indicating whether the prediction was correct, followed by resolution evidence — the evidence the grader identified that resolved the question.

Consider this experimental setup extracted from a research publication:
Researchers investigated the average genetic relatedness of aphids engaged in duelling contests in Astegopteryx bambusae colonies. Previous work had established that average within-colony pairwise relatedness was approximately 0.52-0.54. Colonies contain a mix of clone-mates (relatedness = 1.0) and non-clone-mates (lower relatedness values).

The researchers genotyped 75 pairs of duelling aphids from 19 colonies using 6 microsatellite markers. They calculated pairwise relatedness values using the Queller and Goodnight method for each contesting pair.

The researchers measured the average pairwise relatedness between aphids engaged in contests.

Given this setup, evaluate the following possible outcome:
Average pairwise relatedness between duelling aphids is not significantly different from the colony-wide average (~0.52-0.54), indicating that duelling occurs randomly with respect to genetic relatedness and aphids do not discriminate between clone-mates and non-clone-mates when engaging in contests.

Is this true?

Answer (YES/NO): NO